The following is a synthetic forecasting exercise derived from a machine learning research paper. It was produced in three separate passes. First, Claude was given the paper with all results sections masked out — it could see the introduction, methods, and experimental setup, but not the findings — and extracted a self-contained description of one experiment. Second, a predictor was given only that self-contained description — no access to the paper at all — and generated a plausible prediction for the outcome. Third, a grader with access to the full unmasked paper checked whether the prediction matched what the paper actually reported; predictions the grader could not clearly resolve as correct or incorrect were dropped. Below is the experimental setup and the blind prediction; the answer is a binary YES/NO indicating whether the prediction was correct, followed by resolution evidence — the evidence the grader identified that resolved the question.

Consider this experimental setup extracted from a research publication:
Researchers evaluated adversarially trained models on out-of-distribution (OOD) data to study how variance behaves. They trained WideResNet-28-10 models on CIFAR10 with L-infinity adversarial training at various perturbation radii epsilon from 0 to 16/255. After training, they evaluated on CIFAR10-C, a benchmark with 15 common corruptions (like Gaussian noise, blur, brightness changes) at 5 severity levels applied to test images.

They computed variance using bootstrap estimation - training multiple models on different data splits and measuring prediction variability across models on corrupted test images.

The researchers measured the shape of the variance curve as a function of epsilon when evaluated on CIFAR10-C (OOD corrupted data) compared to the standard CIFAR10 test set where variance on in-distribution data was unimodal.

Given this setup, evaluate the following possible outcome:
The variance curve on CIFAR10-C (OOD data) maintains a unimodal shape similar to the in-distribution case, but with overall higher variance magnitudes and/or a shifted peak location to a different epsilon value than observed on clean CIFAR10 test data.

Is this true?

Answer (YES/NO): NO